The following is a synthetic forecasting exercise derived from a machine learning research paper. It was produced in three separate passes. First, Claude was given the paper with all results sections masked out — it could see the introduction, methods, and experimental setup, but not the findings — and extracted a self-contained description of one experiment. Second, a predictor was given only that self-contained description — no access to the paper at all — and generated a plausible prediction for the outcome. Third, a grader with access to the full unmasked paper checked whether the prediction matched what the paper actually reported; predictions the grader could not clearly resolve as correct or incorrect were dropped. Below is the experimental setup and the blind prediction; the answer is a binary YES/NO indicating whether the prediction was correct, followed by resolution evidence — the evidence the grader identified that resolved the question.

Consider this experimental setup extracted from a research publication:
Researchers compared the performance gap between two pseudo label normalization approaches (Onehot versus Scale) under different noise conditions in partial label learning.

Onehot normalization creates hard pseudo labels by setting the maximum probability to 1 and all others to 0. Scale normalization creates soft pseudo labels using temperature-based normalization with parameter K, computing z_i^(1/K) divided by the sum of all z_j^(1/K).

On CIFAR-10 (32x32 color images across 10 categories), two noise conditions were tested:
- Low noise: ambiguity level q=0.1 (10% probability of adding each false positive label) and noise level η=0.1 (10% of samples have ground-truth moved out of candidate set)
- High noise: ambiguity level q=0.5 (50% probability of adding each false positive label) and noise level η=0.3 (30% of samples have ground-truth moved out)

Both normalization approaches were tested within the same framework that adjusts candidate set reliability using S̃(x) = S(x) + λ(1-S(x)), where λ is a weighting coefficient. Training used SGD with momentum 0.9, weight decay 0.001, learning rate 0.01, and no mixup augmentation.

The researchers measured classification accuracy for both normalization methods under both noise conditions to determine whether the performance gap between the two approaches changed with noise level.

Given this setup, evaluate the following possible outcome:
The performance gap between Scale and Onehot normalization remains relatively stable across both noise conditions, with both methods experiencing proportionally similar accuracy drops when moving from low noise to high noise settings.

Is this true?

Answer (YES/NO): NO